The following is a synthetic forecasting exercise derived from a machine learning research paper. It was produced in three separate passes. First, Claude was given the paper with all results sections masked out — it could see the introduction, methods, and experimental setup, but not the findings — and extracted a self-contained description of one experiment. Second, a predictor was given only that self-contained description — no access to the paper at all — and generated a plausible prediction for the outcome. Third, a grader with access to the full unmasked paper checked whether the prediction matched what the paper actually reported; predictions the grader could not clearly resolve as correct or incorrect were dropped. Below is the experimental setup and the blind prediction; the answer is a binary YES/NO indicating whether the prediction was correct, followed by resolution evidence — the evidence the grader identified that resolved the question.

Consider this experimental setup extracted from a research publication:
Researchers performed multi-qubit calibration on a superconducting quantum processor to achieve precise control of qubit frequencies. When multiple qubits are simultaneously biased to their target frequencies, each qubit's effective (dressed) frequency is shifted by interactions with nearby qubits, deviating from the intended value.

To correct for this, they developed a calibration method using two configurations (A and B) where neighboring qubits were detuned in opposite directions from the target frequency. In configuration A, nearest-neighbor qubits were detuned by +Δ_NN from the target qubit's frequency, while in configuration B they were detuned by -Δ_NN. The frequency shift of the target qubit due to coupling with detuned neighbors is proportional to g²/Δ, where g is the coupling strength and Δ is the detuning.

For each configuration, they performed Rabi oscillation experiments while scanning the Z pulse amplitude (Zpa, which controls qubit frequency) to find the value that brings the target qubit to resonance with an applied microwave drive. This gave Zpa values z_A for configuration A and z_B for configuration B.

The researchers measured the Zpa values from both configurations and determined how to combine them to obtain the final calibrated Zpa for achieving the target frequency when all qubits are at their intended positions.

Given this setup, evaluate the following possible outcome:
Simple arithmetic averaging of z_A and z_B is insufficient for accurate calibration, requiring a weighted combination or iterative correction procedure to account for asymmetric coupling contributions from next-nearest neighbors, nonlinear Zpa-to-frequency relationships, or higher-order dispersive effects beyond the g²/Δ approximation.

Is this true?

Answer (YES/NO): NO